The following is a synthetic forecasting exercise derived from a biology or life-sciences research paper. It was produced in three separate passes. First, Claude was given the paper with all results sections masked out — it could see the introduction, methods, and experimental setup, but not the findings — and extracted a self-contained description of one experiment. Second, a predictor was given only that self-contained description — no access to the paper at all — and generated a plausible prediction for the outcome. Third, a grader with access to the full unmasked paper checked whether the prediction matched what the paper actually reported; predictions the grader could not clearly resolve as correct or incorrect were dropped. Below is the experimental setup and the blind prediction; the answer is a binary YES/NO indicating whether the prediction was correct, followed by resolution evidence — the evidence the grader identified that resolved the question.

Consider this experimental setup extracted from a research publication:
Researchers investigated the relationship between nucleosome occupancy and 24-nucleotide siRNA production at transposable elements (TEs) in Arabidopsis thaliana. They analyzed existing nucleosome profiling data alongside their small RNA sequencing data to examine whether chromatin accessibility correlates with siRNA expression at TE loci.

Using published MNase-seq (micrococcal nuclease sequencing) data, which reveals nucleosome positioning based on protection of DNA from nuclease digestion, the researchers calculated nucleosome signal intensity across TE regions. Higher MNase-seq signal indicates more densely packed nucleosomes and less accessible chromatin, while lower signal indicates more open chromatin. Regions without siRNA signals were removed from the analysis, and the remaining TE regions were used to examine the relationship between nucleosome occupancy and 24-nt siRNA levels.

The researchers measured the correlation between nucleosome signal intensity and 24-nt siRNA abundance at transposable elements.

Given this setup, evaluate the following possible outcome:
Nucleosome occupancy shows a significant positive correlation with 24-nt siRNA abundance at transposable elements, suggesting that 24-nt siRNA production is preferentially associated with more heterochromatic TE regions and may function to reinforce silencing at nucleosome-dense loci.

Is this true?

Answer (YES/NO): NO